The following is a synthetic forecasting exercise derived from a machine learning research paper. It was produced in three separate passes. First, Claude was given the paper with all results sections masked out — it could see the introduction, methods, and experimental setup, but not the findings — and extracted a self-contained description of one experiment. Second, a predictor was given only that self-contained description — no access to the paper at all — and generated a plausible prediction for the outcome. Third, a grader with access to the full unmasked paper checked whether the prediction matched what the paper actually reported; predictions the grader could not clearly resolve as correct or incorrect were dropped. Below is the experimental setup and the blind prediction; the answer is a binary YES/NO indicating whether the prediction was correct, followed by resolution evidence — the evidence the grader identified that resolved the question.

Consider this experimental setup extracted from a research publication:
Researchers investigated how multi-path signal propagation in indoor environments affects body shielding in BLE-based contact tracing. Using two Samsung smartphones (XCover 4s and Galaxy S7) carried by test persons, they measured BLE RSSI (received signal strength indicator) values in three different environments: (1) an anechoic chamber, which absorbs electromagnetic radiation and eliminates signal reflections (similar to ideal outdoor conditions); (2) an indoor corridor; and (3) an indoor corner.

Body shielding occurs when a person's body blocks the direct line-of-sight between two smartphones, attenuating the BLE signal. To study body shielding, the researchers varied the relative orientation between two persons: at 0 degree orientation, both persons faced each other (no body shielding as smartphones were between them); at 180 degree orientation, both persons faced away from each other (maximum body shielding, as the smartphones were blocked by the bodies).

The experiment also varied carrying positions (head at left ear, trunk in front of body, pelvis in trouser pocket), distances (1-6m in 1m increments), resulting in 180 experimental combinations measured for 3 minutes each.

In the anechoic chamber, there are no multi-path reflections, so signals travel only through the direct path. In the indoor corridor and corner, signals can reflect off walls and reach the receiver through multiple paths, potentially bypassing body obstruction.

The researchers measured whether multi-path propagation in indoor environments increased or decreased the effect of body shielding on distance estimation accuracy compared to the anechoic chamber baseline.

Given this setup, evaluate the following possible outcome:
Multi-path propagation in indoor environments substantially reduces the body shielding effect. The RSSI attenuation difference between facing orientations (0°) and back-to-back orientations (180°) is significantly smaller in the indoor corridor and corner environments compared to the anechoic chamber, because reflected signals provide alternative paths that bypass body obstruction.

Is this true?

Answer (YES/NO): YES